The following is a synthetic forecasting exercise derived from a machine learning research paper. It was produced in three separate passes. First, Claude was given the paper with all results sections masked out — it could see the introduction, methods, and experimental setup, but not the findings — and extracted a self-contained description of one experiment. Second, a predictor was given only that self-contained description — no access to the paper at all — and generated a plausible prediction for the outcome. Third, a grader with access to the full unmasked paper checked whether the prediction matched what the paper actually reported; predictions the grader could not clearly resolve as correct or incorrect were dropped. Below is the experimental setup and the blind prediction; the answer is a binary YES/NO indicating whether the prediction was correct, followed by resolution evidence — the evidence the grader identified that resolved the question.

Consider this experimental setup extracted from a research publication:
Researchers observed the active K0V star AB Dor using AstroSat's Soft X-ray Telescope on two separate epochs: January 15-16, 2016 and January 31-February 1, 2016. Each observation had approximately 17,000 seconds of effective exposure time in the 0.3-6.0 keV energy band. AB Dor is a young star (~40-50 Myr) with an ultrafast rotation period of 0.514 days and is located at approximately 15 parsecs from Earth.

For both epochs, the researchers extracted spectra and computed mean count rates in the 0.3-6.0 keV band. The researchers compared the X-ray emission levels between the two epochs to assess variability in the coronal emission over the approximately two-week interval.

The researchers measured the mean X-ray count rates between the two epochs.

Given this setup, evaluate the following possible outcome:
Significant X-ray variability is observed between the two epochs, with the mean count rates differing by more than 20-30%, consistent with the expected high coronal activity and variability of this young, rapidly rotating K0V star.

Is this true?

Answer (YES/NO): NO